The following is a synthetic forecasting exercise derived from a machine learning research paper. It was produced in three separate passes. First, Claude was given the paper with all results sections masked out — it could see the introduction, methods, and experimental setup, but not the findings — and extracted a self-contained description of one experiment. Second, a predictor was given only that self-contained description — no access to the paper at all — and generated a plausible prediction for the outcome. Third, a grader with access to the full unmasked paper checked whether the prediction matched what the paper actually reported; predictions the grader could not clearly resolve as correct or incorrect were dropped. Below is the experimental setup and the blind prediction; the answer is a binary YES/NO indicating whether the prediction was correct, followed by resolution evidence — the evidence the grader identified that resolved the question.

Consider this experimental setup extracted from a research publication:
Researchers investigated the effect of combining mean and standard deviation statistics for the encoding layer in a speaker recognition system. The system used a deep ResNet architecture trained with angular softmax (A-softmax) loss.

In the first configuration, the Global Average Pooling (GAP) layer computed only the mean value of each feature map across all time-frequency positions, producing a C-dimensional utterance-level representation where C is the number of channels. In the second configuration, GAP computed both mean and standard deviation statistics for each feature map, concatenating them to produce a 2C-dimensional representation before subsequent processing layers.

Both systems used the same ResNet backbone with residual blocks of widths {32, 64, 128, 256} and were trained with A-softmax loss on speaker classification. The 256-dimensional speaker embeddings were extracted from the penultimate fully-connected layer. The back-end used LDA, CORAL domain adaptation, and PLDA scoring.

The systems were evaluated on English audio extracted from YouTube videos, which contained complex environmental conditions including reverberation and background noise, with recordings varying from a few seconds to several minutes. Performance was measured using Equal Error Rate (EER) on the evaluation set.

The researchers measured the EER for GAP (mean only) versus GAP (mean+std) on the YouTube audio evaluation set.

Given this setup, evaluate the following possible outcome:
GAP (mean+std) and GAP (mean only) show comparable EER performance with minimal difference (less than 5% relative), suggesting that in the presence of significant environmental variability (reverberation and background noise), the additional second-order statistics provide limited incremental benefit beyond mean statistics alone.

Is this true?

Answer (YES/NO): NO